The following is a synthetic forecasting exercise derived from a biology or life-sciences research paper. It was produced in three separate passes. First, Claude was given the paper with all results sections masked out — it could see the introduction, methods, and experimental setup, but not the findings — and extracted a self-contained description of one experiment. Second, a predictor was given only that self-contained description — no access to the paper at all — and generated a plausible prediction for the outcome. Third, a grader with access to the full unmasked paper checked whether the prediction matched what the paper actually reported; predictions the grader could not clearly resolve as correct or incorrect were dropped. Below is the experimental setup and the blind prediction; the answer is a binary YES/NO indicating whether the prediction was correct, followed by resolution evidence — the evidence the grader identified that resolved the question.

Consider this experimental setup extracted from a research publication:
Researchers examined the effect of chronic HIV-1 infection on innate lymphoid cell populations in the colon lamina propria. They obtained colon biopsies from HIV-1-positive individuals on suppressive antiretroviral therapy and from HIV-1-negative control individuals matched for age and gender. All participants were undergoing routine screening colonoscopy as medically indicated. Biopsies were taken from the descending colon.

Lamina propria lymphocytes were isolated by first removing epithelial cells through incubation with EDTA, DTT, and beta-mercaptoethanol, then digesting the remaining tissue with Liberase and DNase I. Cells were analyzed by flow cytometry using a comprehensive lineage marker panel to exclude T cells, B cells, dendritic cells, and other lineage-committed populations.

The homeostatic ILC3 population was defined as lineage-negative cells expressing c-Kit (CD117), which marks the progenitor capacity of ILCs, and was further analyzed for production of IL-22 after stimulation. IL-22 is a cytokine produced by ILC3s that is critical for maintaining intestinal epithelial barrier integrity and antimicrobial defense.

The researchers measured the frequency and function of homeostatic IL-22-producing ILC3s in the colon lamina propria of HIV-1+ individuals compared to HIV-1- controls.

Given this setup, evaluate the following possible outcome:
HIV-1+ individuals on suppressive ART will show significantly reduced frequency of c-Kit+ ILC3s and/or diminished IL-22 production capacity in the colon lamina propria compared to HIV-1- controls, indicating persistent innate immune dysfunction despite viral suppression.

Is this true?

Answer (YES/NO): YES